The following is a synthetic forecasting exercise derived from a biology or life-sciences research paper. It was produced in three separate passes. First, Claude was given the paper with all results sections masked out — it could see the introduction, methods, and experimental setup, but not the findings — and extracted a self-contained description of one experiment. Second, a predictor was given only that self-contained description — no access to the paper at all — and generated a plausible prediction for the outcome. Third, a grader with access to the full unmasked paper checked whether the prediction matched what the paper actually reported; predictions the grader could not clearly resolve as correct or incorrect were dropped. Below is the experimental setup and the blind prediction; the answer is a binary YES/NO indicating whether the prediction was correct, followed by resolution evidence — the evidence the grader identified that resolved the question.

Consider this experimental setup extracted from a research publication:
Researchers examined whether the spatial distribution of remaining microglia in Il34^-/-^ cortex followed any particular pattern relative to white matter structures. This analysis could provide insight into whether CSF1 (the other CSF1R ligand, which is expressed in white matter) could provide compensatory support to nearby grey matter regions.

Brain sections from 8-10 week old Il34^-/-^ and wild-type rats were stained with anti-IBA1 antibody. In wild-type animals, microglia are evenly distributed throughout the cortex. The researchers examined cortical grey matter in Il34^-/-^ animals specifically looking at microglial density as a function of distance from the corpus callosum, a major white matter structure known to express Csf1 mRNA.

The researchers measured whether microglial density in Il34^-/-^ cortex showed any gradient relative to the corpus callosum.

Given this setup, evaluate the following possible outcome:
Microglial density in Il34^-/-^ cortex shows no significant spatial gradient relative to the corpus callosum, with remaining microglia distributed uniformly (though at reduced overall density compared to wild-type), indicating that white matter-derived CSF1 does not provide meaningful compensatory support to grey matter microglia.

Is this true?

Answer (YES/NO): NO